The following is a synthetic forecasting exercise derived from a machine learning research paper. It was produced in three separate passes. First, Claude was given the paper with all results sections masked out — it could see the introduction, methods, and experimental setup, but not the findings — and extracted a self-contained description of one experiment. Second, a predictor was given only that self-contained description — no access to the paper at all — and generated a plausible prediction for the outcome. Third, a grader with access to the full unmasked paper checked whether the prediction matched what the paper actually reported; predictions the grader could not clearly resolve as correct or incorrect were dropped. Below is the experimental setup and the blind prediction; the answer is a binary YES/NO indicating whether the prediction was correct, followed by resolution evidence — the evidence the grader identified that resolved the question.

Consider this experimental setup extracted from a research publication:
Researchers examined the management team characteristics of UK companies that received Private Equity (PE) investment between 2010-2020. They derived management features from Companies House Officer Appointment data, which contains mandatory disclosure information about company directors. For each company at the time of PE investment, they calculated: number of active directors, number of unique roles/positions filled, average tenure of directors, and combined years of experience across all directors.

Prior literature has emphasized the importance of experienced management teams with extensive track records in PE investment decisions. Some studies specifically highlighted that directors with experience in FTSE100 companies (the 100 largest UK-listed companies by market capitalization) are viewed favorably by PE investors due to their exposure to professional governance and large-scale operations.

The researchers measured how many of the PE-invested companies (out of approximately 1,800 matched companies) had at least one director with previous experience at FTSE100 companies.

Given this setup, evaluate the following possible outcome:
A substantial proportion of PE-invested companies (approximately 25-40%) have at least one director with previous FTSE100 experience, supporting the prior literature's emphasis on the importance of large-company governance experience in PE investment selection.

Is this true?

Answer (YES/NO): NO